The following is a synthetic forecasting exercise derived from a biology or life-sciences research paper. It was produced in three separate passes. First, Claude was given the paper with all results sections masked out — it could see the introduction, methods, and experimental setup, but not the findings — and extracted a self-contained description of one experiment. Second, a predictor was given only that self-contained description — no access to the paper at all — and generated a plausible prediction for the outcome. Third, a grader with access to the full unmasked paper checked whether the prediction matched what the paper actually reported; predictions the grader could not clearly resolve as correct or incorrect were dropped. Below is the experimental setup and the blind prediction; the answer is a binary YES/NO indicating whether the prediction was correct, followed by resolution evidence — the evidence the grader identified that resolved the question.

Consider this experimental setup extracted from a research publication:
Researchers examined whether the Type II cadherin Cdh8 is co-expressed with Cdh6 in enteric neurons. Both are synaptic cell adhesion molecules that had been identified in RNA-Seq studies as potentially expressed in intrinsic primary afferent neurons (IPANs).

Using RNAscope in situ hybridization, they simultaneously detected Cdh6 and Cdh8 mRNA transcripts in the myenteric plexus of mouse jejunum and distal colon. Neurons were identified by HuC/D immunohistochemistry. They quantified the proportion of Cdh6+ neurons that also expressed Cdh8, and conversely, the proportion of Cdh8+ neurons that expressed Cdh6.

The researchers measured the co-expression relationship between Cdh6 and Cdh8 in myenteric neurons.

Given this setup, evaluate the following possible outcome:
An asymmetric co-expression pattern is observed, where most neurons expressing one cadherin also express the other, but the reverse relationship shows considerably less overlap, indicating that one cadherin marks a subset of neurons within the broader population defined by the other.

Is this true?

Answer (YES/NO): YES